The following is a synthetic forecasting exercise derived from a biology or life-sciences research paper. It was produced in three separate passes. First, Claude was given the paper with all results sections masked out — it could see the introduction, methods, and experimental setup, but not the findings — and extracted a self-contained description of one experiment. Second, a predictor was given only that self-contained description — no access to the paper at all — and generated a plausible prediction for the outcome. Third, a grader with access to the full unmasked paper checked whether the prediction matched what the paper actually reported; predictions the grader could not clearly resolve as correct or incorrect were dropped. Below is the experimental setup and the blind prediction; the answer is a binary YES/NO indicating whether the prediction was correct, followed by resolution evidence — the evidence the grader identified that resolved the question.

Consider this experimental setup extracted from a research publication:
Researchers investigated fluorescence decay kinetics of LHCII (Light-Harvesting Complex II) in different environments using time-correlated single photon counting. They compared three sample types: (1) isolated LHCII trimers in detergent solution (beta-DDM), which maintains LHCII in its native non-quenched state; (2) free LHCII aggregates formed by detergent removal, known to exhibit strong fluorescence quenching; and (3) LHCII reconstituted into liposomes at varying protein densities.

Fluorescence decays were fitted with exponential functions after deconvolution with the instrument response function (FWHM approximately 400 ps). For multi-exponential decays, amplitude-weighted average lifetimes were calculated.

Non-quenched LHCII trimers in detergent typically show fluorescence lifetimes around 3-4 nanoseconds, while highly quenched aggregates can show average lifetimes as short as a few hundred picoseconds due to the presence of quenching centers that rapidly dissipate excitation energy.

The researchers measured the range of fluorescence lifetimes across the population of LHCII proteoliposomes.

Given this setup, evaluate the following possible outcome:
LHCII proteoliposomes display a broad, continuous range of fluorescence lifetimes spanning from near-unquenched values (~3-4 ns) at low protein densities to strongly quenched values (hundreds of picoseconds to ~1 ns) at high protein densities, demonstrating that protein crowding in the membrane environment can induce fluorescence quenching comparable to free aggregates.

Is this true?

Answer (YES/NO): YES